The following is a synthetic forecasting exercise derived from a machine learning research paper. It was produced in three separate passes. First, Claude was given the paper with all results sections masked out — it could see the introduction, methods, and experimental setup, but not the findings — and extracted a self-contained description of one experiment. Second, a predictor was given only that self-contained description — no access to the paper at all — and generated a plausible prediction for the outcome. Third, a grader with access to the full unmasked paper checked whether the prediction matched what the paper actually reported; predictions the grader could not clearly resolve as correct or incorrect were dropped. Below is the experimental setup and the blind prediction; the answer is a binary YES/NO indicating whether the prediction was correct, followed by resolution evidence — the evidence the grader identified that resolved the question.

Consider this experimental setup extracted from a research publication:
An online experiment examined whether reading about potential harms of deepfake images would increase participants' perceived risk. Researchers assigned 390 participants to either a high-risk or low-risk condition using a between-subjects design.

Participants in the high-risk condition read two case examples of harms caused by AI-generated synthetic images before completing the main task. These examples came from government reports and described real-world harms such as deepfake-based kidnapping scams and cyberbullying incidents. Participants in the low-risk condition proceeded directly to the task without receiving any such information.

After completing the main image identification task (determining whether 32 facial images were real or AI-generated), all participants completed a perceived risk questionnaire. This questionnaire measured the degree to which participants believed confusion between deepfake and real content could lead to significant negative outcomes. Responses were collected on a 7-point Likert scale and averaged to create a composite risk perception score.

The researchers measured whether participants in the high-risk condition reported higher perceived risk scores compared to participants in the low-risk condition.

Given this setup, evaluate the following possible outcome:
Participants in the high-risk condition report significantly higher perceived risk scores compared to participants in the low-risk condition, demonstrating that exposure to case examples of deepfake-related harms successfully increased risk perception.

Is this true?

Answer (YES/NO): NO